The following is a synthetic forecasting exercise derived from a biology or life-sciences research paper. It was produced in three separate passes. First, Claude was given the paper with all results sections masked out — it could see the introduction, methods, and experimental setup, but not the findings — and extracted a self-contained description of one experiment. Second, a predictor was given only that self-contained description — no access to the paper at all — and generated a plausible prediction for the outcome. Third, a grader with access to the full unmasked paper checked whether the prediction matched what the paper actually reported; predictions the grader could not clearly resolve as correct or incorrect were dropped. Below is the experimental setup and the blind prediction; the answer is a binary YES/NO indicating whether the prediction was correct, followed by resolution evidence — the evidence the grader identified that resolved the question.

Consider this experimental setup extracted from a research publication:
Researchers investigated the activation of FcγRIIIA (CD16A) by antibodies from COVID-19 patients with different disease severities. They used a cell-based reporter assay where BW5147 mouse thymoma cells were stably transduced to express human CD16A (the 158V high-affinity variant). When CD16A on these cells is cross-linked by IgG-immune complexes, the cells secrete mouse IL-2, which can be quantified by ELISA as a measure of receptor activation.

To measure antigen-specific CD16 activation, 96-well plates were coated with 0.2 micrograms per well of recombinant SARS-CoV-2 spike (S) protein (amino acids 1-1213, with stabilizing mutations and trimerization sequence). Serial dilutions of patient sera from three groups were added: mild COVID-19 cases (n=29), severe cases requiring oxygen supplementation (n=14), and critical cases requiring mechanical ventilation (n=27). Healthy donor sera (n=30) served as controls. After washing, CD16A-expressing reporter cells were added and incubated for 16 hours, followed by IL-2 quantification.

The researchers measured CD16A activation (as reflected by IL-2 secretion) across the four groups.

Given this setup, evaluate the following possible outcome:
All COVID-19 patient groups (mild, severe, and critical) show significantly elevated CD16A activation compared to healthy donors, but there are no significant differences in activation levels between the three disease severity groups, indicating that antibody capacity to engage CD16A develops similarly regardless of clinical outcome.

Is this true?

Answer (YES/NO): NO